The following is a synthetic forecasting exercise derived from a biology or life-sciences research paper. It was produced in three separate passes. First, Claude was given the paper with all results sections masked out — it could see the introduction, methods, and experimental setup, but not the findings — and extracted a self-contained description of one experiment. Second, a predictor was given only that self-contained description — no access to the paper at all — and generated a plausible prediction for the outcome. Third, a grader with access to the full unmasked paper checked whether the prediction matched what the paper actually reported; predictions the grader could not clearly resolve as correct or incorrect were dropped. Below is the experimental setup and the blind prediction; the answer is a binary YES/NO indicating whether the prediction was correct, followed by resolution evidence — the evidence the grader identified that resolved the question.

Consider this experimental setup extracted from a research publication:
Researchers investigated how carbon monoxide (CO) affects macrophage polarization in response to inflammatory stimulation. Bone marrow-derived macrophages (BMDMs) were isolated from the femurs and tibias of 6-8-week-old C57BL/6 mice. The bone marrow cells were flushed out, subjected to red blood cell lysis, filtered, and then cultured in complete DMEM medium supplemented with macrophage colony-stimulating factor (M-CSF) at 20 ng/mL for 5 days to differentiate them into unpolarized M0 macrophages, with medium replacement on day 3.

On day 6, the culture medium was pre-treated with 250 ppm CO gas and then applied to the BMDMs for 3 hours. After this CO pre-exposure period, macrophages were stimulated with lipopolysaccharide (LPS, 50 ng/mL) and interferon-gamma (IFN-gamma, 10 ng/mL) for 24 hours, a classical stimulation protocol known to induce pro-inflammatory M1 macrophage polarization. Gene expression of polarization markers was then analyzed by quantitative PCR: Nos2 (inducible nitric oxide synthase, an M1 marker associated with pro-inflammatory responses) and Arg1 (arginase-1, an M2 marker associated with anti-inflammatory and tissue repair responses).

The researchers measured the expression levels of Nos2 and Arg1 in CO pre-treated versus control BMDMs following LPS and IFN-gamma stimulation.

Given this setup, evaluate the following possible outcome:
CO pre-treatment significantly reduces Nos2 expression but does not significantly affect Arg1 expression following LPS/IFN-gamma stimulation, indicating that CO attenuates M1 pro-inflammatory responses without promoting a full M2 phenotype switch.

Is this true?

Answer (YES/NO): NO